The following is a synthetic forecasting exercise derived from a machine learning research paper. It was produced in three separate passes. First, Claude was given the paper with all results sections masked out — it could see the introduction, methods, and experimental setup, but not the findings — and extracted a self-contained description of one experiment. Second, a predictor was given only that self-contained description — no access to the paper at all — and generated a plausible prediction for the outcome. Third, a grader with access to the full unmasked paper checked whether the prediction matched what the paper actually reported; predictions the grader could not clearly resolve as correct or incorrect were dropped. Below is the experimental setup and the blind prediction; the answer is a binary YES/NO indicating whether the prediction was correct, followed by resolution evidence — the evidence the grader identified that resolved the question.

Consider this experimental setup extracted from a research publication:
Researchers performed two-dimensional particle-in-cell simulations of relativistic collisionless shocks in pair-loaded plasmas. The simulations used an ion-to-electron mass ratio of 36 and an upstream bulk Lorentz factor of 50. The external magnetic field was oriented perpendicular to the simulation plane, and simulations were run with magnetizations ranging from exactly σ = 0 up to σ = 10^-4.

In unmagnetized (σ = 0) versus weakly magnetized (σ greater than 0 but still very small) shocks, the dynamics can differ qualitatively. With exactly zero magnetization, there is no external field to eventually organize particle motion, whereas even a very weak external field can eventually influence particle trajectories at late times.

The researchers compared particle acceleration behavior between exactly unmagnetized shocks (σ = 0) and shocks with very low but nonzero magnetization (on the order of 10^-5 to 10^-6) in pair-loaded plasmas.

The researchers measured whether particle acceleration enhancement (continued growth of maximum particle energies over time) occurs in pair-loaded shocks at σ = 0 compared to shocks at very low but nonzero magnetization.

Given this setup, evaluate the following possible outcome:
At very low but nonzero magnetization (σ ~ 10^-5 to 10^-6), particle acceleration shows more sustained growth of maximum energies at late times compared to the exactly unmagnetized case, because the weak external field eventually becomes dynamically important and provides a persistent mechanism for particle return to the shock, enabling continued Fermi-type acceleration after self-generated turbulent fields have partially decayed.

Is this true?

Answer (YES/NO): NO